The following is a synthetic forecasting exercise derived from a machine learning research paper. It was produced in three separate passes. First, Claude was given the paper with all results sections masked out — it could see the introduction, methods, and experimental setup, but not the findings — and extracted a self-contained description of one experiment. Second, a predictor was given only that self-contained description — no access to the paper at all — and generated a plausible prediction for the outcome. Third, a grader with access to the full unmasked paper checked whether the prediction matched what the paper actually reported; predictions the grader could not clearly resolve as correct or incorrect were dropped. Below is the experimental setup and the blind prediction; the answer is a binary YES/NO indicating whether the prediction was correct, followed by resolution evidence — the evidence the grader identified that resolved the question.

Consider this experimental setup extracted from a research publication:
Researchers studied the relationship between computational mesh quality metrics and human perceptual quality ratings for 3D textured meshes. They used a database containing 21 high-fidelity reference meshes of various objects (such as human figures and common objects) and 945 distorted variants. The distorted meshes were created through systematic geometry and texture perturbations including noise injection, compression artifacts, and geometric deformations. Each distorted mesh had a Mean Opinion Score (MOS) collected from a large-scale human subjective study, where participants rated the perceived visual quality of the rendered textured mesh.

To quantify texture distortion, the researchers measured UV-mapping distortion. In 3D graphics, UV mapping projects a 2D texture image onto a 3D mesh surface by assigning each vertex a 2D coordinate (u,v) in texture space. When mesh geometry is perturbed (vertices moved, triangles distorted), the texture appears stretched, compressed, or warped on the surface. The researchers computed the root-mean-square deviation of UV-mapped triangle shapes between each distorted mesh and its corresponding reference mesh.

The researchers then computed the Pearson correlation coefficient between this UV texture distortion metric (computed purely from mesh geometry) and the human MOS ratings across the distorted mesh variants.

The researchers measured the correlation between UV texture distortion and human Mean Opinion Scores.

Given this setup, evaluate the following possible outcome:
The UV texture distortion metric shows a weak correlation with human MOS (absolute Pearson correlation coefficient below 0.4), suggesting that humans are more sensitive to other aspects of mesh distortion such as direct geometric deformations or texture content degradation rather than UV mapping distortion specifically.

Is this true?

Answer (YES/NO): NO